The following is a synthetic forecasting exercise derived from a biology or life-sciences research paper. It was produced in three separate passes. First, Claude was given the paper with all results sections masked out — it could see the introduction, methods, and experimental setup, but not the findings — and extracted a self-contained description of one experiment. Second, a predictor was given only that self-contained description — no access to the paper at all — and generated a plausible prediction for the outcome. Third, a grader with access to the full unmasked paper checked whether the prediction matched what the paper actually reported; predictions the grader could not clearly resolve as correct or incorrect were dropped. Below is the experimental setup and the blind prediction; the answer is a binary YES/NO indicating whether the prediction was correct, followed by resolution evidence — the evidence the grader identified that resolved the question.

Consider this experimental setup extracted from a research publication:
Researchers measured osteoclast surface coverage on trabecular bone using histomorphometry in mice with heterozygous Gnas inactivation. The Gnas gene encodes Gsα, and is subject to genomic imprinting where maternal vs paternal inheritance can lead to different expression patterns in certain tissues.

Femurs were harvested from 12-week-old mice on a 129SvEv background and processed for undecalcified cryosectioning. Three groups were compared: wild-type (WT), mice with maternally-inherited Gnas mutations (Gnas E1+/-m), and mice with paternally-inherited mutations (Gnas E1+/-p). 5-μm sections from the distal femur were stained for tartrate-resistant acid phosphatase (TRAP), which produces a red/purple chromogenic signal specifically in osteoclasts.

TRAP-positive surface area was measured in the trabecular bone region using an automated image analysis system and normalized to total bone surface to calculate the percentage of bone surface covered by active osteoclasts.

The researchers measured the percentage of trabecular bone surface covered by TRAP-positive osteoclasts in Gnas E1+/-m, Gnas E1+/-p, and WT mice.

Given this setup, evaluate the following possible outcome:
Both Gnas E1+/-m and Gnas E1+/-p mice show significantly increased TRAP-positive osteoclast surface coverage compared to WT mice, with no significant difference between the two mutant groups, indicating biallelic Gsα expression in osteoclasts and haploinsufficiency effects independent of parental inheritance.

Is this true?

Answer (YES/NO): NO